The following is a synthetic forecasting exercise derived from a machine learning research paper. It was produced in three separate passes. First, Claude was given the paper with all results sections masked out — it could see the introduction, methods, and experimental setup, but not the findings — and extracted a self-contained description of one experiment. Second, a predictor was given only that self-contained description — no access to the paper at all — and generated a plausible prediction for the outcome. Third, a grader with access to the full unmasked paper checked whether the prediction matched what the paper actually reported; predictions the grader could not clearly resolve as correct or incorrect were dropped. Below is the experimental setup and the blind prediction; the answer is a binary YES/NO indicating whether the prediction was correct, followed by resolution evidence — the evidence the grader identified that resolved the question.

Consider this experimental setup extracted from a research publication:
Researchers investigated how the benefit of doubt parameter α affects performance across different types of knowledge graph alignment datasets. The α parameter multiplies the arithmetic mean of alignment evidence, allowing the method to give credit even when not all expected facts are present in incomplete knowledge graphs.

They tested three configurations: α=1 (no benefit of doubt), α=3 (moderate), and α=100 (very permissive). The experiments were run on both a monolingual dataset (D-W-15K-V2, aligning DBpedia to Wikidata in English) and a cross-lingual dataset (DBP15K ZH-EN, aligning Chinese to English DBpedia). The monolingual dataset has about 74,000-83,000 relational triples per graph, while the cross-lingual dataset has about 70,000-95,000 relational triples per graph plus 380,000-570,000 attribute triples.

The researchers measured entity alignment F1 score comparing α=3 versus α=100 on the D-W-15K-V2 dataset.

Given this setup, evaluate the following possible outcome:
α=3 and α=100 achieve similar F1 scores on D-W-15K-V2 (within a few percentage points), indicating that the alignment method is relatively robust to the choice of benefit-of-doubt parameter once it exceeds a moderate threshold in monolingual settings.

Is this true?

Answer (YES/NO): YES